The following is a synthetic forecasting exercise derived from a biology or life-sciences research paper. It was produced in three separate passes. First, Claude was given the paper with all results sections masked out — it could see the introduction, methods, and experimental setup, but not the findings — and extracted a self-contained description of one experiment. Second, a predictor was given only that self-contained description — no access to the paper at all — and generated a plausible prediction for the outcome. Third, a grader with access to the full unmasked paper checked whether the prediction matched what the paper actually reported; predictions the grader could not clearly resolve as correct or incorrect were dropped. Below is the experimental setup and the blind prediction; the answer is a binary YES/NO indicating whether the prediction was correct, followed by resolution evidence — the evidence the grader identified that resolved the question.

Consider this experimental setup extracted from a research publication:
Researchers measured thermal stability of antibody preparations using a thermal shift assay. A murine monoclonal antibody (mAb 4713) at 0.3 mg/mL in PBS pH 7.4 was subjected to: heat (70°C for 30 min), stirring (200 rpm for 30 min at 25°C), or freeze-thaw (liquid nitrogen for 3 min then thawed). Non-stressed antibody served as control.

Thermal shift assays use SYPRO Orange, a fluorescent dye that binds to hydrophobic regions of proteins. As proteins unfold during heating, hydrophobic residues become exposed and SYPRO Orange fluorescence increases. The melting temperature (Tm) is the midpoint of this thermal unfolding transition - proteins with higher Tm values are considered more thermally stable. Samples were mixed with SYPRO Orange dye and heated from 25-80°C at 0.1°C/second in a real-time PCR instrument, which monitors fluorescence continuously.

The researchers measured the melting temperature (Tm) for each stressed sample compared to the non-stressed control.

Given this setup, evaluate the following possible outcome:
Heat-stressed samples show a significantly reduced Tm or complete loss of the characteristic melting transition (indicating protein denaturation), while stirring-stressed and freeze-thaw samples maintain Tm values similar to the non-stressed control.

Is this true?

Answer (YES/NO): YES